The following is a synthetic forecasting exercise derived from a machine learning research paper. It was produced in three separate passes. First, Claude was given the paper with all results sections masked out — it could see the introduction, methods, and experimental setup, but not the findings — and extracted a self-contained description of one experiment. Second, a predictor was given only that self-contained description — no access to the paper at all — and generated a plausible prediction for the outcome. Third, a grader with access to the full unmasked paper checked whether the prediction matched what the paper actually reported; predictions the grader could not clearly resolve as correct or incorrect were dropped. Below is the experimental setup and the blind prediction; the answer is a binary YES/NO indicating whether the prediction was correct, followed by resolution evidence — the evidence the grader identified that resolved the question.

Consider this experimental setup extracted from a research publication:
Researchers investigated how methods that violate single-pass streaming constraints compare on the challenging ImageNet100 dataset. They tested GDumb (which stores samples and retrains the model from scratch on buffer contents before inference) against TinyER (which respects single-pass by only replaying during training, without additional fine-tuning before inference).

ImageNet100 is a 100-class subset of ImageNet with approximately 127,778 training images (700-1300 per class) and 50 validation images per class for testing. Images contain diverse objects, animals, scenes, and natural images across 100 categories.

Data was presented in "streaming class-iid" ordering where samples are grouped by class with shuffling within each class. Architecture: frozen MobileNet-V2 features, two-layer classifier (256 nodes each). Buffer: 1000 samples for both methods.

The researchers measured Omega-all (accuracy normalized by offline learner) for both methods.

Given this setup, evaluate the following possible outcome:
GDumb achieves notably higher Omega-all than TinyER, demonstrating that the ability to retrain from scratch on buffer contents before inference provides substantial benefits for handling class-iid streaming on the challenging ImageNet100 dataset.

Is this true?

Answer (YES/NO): YES